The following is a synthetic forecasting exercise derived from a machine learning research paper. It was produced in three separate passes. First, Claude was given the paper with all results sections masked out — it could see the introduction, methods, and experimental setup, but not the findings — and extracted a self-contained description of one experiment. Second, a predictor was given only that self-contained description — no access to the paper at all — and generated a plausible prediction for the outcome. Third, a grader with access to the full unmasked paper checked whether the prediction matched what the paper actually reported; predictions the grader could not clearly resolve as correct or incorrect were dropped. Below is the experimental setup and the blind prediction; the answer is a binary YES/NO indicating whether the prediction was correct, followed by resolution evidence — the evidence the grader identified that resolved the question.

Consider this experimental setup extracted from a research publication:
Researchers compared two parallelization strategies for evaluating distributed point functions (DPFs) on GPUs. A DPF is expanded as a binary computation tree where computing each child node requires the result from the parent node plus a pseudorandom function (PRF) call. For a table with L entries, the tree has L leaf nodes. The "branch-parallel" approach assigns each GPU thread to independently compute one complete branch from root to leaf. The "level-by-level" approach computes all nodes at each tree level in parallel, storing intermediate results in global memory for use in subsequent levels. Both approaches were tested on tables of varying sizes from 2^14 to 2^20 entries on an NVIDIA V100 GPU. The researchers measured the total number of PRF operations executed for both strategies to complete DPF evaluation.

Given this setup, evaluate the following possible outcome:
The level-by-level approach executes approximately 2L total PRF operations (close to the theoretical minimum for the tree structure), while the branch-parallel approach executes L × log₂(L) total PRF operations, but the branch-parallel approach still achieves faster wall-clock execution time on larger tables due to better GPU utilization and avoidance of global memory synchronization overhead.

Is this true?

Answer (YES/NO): NO